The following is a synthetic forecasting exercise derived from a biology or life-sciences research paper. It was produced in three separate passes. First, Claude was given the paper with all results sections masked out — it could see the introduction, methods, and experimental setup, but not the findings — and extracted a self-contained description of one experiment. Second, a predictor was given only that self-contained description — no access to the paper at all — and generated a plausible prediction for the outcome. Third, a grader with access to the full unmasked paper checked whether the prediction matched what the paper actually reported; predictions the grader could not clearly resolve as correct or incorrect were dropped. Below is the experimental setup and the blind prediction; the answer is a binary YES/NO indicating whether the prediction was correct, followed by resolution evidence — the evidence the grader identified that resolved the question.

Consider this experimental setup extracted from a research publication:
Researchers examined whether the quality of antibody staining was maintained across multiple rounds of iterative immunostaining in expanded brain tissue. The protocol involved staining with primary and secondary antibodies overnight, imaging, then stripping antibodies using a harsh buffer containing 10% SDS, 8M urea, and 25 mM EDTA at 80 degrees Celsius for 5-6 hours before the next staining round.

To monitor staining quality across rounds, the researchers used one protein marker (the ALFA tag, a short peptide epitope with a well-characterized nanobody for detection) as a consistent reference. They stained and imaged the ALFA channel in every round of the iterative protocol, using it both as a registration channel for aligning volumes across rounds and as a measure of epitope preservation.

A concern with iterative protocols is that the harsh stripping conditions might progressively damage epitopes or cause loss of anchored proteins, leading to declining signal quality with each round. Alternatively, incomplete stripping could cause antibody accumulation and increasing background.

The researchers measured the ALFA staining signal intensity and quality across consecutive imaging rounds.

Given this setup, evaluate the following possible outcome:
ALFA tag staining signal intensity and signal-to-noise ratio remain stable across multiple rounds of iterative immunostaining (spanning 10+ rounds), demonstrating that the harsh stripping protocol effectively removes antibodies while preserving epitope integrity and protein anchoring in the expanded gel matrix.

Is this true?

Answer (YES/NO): YES